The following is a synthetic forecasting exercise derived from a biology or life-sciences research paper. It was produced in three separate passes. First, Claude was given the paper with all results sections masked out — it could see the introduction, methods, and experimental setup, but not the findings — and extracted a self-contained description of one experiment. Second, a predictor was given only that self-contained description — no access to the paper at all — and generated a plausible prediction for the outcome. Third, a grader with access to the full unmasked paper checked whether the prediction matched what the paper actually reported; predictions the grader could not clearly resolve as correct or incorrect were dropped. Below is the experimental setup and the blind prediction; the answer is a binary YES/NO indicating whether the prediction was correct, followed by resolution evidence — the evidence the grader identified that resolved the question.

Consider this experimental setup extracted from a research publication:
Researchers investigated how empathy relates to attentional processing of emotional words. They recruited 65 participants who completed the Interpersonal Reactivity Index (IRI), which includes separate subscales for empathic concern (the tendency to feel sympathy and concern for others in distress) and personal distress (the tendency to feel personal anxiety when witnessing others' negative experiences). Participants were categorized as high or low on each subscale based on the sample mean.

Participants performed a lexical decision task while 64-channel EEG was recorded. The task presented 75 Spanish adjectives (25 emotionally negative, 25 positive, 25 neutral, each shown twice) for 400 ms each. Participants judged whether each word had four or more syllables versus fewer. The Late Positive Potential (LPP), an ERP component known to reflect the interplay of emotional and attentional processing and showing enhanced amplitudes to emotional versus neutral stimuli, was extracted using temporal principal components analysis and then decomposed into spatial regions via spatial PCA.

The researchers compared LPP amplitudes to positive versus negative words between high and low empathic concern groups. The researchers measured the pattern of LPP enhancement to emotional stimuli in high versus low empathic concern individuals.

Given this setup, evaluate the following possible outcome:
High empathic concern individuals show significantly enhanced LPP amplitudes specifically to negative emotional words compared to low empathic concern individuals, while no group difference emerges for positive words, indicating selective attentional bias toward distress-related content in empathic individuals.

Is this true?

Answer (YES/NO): NO